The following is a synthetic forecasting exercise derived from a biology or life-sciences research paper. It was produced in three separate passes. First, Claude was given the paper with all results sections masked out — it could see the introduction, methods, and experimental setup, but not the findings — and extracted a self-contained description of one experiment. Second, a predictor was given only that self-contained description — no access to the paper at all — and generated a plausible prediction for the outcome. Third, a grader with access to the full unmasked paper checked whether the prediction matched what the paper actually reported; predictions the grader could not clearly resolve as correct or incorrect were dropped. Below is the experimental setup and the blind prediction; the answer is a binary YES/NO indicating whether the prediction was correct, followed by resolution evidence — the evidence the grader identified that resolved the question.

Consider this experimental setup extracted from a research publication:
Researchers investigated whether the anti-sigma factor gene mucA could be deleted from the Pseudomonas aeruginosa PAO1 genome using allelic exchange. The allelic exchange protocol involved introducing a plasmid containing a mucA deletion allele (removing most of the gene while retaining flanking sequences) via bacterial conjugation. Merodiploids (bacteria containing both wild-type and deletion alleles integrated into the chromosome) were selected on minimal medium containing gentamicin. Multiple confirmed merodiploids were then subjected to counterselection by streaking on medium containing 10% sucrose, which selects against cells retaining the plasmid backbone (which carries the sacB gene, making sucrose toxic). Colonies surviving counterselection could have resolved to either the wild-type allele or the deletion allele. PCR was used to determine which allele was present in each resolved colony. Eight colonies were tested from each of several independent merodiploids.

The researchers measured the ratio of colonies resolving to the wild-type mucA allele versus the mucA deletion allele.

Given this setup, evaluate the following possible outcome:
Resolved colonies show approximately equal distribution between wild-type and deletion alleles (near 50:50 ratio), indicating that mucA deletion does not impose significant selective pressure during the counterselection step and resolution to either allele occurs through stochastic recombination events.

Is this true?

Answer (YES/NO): NO